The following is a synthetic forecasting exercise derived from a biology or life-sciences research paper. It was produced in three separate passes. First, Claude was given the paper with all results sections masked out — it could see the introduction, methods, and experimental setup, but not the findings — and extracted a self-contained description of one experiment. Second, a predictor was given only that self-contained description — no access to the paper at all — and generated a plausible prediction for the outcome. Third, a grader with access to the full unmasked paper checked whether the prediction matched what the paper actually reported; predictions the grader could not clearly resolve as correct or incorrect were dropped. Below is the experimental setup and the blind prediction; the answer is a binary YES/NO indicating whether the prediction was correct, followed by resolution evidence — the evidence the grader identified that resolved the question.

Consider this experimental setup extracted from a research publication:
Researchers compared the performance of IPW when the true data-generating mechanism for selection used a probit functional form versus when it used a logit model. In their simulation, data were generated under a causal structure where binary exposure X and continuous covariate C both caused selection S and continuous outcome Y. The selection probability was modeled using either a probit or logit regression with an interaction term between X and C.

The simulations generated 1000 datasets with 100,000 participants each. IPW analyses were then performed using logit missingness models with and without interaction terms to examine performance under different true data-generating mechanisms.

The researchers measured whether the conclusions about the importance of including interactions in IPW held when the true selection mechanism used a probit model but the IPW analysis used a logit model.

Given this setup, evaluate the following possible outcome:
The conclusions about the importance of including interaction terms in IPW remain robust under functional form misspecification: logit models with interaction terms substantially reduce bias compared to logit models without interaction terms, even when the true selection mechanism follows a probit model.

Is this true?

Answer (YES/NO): YES